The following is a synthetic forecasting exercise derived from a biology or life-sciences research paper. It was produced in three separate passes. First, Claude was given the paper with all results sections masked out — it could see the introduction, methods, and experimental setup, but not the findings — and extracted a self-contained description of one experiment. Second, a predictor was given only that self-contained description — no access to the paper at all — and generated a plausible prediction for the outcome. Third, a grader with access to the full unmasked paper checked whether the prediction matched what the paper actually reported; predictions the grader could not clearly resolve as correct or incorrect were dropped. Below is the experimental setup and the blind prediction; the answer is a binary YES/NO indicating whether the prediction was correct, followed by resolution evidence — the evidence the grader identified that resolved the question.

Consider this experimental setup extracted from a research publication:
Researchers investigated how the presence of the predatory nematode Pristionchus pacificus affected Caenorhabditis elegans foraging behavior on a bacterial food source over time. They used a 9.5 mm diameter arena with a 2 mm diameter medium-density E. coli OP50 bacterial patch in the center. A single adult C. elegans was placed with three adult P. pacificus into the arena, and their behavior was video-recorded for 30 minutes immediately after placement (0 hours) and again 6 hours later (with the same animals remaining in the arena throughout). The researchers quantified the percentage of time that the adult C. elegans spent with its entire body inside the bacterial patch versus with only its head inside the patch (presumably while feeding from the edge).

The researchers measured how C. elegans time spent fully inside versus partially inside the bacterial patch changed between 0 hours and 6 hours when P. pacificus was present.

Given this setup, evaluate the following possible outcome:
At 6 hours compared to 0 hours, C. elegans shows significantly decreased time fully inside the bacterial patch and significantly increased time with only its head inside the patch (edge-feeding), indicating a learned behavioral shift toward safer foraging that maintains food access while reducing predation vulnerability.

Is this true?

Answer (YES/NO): YES